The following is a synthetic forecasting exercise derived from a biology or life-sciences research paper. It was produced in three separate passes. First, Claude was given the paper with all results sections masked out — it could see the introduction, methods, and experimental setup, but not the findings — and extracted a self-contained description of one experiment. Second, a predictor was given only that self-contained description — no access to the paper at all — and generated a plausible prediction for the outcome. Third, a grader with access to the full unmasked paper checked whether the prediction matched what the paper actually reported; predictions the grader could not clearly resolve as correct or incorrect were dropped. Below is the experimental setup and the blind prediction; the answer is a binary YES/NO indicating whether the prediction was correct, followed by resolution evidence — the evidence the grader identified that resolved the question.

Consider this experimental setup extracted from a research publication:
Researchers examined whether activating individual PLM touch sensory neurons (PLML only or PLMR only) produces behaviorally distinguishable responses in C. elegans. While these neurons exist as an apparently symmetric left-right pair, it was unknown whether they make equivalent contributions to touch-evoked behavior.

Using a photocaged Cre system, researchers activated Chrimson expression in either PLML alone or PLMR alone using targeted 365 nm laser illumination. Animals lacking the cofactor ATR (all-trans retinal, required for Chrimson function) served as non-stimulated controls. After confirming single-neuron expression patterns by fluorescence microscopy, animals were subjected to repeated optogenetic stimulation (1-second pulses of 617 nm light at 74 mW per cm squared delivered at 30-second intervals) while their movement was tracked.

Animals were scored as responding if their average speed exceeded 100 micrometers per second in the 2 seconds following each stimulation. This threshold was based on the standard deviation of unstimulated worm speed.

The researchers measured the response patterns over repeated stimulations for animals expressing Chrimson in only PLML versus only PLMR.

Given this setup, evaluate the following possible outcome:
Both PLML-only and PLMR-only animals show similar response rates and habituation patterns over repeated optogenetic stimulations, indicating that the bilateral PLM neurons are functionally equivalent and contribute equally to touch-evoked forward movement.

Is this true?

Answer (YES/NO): NO